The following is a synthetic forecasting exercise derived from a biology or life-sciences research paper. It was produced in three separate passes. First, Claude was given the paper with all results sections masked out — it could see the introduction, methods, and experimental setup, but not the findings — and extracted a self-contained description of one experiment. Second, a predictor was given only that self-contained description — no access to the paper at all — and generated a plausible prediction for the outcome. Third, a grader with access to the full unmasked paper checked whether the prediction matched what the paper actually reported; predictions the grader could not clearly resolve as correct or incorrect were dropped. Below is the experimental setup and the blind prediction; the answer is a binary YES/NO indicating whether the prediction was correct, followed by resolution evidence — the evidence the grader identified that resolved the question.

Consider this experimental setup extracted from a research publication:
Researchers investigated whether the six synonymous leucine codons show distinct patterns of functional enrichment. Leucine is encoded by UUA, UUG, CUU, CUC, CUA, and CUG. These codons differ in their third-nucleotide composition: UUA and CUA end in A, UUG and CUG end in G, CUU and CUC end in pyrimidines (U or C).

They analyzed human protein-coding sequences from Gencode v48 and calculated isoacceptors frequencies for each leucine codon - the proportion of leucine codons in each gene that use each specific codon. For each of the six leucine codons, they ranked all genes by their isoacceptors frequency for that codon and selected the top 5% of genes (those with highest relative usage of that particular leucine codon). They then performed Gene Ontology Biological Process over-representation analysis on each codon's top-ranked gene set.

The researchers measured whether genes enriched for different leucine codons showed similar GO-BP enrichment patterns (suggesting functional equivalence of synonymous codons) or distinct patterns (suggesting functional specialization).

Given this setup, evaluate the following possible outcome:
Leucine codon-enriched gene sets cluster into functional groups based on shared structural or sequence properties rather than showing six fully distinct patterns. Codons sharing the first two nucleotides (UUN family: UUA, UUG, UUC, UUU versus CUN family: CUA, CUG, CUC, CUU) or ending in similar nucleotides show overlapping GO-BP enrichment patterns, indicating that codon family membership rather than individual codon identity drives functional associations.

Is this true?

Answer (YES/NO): NO